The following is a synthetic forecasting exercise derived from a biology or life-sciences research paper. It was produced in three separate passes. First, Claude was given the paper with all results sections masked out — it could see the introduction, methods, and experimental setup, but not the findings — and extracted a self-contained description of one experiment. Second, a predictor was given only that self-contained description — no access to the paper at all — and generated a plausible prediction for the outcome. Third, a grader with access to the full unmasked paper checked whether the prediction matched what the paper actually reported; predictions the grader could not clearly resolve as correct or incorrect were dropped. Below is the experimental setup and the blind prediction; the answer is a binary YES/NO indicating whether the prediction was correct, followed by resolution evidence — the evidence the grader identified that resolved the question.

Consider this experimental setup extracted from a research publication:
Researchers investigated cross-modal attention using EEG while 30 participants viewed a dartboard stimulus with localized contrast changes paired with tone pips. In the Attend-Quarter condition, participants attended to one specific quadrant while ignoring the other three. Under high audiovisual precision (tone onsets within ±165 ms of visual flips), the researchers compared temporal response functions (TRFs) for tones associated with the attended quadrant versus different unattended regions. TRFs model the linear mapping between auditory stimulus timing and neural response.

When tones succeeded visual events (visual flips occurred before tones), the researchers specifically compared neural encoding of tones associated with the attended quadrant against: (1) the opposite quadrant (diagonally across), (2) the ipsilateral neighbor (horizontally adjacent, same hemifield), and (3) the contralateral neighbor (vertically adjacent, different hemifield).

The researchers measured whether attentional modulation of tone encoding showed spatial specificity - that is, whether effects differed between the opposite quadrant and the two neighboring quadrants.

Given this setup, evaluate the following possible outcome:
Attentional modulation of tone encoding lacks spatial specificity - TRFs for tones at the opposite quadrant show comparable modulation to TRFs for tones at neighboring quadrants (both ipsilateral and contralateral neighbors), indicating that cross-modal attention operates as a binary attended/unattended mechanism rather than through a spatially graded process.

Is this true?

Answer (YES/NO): NO